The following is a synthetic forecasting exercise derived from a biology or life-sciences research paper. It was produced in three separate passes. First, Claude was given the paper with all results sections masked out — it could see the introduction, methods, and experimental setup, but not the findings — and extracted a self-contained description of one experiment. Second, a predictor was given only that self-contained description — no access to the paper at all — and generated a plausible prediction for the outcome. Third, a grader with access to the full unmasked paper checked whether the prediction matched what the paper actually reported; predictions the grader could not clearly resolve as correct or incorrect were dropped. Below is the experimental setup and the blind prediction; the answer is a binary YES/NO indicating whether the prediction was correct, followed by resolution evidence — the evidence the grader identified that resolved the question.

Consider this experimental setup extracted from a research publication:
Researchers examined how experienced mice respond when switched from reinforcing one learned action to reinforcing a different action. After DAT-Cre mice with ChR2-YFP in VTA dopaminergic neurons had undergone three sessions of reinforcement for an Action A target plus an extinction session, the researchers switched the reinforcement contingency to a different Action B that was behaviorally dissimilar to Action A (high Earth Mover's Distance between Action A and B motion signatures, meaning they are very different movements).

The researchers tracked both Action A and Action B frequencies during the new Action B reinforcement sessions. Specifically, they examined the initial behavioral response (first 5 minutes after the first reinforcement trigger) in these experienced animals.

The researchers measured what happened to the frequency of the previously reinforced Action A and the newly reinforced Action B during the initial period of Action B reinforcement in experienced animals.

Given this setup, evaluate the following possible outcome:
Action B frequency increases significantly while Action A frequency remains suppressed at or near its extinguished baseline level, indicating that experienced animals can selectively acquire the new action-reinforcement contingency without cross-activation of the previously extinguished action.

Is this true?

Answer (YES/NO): NO